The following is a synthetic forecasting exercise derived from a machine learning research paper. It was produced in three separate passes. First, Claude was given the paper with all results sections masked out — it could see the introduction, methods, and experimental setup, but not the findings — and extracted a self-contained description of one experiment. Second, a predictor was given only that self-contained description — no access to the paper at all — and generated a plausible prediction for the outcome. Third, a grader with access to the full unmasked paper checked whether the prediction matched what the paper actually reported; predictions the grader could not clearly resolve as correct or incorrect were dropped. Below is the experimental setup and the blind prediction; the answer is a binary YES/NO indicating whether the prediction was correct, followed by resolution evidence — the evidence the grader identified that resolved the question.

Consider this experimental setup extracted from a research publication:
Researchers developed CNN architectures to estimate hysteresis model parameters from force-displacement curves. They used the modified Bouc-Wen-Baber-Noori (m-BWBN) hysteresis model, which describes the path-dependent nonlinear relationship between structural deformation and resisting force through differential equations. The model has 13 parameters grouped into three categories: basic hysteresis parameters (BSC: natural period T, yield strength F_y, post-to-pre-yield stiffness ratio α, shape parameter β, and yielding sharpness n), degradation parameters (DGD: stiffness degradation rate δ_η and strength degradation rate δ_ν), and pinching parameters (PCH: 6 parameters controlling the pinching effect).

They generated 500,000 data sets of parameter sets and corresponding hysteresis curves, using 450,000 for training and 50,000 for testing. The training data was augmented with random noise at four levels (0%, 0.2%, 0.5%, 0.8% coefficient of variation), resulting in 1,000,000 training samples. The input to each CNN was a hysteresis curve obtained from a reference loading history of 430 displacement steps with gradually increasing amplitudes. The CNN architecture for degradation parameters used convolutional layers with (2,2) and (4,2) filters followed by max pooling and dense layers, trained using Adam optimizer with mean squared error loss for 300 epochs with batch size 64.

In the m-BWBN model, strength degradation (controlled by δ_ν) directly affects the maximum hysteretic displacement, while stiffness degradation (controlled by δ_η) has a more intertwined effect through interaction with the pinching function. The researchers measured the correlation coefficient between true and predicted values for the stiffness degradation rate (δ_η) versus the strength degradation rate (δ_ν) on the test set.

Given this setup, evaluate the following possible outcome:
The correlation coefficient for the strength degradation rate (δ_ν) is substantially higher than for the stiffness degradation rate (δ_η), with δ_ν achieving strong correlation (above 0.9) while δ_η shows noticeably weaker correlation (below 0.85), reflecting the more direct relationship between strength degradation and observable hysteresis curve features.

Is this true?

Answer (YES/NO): NO